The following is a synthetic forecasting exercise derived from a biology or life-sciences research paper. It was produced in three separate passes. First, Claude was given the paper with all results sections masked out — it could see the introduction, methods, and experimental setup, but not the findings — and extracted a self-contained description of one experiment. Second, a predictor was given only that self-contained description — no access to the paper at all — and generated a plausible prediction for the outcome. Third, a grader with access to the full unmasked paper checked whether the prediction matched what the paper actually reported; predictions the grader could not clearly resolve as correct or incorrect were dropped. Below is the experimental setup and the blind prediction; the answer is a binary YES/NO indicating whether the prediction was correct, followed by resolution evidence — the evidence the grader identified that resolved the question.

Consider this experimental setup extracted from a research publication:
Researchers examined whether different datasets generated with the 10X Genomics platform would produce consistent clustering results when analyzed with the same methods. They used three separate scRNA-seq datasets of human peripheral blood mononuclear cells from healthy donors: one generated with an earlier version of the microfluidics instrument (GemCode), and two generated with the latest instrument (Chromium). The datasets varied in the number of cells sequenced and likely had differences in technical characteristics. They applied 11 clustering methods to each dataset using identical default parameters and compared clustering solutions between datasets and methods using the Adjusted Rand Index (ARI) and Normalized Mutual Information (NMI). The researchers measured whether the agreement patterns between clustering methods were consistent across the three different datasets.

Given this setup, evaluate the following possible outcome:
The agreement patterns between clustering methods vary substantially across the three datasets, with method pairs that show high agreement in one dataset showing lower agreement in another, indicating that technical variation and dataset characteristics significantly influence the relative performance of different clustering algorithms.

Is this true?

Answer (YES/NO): NO